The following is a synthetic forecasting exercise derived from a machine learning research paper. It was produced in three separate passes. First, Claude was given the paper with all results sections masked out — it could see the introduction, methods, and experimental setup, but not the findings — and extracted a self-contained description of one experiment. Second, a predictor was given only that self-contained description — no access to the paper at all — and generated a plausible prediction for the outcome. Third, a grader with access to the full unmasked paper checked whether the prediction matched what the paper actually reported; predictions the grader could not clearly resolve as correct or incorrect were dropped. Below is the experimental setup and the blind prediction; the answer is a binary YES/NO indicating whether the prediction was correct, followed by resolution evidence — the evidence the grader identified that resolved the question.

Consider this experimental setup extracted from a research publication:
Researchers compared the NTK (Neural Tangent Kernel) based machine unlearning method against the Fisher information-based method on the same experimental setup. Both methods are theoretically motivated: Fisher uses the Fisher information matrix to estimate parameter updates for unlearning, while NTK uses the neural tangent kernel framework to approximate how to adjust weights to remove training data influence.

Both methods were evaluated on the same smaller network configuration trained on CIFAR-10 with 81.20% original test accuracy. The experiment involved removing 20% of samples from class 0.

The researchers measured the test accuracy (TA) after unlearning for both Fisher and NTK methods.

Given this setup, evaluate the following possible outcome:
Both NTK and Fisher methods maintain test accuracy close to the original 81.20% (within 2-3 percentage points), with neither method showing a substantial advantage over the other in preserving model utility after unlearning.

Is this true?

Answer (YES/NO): NO